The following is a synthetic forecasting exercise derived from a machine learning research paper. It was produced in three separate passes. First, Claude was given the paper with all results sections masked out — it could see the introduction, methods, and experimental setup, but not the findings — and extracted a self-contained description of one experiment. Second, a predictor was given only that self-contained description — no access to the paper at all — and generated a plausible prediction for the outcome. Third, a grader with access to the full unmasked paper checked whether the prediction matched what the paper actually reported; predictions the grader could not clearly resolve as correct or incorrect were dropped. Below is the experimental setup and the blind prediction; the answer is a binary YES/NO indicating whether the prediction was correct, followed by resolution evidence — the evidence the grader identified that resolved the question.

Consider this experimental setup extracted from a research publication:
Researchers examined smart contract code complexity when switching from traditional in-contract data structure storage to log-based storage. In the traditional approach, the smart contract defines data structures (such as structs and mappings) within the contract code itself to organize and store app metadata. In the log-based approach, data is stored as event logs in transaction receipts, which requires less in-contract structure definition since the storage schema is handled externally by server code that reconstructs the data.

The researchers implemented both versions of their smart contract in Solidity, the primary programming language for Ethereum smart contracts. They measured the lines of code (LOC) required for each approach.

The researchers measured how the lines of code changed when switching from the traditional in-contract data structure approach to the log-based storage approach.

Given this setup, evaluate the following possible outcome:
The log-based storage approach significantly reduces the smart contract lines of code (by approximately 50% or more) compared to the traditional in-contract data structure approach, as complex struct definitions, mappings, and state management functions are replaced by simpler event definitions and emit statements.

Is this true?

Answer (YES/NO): YES